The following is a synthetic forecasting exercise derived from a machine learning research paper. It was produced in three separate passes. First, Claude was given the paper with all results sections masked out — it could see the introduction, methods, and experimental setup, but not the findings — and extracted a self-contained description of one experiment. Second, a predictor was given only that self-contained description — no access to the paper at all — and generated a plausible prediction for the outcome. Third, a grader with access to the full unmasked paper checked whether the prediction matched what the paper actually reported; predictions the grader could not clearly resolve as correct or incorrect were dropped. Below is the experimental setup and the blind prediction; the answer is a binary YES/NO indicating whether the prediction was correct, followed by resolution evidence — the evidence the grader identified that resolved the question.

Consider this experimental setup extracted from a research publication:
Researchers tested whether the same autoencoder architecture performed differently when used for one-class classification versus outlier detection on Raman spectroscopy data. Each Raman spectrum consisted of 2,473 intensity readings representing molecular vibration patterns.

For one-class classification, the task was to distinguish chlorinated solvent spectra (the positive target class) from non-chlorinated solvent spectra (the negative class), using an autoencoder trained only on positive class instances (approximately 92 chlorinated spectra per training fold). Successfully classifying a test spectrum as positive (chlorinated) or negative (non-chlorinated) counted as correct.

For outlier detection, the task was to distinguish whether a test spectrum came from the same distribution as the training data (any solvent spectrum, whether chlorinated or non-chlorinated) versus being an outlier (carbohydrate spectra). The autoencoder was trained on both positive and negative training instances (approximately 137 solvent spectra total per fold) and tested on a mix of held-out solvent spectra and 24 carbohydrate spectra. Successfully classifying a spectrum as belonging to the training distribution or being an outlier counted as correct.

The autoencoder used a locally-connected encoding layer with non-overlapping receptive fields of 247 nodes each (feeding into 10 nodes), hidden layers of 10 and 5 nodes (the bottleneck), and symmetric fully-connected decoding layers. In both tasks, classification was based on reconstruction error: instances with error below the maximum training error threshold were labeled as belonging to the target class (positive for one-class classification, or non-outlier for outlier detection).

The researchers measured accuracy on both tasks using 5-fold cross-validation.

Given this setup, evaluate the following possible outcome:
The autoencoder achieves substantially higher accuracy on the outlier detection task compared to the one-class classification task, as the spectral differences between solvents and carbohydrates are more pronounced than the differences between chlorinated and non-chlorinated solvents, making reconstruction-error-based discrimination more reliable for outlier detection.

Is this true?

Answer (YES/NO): YES